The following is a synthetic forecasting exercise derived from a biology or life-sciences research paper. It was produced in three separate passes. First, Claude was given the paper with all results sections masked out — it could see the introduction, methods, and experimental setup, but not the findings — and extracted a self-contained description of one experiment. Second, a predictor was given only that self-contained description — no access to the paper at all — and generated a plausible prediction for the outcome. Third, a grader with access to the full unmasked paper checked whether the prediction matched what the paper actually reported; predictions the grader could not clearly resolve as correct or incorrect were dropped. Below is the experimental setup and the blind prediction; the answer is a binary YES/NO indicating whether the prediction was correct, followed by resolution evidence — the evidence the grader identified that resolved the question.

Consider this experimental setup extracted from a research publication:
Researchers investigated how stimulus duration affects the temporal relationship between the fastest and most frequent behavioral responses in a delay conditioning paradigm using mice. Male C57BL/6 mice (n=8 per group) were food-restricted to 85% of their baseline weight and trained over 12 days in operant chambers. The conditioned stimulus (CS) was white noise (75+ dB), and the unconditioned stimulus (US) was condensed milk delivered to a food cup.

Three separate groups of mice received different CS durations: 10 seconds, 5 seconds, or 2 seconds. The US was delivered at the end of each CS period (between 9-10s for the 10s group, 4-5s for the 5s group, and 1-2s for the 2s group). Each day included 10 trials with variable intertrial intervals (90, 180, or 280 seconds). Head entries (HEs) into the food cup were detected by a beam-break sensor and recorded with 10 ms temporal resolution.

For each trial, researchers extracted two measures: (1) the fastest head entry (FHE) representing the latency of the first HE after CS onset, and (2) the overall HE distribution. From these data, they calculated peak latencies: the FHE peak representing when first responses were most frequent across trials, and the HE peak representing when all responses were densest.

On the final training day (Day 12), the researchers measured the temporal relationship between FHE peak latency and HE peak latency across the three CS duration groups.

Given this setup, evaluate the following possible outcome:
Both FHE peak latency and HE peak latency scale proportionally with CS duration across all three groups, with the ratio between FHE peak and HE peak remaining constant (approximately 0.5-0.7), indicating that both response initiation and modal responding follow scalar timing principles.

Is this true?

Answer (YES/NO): NO